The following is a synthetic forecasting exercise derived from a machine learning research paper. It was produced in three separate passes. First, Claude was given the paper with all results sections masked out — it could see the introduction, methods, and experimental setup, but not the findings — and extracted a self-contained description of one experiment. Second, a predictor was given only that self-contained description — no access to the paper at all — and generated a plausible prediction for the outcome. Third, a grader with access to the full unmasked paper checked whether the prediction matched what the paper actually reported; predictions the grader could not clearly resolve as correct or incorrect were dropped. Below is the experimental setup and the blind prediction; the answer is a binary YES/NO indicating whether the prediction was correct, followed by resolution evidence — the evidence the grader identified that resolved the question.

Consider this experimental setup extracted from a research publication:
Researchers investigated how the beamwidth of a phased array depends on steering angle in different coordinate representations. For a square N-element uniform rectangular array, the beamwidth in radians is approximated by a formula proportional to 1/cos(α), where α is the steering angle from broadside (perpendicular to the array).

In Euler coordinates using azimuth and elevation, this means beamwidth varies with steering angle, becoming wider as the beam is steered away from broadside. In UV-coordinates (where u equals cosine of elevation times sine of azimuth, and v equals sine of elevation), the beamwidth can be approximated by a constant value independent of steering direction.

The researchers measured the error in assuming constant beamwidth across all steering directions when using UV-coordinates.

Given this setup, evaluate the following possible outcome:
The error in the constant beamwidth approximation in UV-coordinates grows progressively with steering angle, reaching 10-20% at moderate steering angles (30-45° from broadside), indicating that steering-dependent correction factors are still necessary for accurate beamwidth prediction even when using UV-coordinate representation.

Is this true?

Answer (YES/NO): NO